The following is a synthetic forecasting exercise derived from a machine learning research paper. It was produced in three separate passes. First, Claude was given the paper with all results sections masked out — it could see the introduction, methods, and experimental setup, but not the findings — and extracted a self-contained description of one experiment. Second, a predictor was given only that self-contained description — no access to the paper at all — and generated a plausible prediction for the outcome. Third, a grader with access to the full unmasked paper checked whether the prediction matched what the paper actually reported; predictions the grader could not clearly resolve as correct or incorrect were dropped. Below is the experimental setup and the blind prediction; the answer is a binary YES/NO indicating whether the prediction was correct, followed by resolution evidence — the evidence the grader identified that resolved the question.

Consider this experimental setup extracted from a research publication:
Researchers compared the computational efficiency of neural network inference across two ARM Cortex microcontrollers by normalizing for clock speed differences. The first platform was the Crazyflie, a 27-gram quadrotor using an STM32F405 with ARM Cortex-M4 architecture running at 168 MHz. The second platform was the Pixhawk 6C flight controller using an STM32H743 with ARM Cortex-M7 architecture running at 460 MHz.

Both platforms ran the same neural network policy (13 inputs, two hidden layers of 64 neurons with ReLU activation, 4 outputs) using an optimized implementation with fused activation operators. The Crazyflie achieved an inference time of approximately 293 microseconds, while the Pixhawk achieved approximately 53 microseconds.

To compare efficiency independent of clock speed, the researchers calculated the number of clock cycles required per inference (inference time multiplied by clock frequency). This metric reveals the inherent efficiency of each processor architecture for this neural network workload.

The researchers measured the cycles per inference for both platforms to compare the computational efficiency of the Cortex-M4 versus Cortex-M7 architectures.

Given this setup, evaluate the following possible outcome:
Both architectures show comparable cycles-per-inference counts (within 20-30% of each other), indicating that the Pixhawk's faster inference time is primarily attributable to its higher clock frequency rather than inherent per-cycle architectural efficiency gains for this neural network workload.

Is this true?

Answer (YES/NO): NO